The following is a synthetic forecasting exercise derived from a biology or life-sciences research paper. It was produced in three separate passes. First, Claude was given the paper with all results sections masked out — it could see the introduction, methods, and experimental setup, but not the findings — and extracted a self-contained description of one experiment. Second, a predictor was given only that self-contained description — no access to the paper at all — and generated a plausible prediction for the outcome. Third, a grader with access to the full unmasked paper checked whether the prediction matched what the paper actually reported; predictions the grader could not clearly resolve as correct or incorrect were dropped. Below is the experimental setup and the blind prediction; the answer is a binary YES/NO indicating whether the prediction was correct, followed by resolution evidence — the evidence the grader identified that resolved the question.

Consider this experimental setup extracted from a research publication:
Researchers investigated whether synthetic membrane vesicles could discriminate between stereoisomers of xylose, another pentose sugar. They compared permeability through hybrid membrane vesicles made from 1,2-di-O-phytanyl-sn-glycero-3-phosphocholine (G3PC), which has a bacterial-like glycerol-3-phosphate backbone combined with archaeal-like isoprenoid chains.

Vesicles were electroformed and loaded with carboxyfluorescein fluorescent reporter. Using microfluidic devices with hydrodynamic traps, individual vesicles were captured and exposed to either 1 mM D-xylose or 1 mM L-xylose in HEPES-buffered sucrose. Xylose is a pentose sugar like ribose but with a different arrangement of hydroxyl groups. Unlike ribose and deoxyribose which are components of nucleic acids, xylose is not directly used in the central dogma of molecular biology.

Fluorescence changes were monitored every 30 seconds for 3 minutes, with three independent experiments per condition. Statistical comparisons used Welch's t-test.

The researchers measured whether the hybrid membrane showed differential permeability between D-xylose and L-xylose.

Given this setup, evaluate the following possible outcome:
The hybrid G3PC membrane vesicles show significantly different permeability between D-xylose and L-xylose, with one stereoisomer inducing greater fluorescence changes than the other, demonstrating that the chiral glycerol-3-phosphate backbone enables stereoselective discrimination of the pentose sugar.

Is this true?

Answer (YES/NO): NO